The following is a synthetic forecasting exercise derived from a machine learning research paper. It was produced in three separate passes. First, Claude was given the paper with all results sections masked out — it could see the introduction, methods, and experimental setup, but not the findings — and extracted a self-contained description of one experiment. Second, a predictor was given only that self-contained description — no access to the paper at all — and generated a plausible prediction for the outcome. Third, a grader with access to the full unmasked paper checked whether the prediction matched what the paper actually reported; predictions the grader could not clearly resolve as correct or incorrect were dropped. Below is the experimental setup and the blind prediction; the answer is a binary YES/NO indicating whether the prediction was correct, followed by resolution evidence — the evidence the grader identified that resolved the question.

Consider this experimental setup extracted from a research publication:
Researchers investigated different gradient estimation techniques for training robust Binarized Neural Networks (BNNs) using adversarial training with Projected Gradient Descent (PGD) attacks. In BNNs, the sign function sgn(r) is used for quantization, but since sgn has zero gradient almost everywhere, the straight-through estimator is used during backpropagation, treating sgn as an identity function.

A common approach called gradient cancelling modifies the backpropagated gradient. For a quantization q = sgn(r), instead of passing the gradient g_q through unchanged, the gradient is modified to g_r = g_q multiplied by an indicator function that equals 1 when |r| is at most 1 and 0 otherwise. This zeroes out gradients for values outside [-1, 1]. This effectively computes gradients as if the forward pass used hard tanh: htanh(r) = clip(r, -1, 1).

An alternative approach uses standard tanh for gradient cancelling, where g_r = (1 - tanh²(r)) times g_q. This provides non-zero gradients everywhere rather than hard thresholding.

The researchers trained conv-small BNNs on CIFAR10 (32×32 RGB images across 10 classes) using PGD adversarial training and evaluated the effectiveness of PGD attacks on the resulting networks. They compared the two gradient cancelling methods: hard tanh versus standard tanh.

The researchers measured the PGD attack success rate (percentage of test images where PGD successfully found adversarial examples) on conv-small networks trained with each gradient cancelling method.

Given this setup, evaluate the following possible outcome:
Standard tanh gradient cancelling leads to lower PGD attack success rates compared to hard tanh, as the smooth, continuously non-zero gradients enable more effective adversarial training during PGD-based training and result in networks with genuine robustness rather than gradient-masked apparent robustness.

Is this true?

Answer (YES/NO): NO